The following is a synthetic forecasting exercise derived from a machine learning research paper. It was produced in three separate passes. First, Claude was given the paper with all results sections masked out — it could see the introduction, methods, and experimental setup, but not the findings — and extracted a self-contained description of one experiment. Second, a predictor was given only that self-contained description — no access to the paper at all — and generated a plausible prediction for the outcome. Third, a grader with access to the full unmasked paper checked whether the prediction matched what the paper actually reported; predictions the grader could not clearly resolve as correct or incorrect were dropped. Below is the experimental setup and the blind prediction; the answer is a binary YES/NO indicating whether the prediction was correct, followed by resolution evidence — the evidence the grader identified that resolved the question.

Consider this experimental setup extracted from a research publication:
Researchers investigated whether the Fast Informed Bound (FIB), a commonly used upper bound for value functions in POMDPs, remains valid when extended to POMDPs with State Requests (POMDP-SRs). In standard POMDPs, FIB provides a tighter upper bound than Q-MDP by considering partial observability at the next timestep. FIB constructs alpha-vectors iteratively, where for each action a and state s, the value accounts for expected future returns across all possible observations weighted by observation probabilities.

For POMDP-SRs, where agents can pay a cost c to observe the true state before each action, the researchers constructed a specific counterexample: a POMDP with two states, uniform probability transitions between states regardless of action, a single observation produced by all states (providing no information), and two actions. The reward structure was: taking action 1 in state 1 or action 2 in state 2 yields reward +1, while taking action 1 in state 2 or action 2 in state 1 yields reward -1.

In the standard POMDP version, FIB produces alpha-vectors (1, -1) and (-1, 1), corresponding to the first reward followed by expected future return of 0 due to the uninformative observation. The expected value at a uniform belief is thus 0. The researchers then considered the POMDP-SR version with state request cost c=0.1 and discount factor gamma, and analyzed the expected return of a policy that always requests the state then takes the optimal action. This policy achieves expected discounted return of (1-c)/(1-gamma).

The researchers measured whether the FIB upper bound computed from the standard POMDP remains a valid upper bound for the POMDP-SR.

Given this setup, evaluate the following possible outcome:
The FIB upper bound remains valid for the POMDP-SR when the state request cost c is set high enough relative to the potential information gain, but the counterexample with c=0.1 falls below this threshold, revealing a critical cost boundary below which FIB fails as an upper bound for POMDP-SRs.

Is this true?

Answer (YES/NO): NO